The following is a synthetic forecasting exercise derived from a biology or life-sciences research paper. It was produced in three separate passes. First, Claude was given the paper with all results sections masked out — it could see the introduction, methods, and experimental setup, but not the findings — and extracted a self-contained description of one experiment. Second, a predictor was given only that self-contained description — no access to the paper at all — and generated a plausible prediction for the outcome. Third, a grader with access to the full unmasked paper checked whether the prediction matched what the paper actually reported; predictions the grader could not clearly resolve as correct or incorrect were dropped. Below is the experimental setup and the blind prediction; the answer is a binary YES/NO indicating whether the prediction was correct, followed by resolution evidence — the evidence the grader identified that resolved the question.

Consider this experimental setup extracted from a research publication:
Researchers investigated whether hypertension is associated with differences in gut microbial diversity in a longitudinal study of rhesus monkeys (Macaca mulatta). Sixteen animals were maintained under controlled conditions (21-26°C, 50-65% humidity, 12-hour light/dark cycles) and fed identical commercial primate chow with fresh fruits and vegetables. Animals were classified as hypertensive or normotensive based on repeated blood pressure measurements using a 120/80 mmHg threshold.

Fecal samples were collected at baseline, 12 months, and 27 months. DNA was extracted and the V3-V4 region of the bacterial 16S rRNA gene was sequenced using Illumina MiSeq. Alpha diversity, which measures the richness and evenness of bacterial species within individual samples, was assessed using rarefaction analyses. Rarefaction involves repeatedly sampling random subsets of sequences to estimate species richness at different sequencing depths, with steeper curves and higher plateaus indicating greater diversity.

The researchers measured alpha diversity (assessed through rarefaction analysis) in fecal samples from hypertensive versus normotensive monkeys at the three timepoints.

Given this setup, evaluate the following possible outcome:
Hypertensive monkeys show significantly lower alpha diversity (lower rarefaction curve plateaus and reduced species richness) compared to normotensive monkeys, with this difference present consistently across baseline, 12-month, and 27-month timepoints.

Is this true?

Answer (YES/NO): NO